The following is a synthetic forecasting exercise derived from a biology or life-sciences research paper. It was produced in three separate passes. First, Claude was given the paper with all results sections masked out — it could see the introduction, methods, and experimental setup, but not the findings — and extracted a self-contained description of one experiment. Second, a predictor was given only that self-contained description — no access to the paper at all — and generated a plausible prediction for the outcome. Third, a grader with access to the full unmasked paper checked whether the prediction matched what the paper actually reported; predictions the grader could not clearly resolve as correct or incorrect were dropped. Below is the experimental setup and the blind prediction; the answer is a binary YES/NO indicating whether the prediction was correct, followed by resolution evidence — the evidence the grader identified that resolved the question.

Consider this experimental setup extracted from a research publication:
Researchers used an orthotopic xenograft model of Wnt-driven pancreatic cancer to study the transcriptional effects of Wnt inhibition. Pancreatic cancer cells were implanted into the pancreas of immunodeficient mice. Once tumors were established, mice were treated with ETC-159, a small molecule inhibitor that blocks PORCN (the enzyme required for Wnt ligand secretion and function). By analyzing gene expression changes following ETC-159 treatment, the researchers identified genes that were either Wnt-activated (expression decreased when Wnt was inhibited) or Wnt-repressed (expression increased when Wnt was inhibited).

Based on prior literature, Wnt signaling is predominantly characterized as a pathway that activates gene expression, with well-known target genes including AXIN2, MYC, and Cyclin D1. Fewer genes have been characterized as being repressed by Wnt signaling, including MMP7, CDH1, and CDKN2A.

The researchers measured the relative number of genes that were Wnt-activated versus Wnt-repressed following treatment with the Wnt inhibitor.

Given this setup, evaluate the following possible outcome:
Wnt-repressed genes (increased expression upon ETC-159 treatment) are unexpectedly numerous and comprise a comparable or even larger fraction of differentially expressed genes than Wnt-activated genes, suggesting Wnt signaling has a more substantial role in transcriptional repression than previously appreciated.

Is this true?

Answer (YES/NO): YES